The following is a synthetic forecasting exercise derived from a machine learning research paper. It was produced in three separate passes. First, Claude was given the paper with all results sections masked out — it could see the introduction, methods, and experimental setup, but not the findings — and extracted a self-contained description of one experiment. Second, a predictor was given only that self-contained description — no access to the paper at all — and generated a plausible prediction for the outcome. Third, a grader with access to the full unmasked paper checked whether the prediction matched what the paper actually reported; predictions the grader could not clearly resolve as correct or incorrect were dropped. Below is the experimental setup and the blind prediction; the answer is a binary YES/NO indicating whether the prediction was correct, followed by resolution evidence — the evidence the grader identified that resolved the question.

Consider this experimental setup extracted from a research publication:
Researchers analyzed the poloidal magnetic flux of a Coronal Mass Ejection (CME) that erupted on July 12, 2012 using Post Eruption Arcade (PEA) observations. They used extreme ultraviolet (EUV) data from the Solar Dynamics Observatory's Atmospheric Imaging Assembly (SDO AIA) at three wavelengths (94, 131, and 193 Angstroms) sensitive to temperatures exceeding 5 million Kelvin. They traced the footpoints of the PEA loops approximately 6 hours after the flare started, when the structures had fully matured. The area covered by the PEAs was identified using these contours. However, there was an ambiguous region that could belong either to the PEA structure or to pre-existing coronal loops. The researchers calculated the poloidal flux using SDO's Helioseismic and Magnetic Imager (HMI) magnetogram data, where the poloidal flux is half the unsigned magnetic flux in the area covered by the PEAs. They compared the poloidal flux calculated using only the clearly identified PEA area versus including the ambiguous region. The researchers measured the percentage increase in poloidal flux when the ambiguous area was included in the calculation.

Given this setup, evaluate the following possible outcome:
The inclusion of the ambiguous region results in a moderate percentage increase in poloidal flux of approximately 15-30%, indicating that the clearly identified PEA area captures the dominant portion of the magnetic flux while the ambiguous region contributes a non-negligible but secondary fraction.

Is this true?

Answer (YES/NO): NO